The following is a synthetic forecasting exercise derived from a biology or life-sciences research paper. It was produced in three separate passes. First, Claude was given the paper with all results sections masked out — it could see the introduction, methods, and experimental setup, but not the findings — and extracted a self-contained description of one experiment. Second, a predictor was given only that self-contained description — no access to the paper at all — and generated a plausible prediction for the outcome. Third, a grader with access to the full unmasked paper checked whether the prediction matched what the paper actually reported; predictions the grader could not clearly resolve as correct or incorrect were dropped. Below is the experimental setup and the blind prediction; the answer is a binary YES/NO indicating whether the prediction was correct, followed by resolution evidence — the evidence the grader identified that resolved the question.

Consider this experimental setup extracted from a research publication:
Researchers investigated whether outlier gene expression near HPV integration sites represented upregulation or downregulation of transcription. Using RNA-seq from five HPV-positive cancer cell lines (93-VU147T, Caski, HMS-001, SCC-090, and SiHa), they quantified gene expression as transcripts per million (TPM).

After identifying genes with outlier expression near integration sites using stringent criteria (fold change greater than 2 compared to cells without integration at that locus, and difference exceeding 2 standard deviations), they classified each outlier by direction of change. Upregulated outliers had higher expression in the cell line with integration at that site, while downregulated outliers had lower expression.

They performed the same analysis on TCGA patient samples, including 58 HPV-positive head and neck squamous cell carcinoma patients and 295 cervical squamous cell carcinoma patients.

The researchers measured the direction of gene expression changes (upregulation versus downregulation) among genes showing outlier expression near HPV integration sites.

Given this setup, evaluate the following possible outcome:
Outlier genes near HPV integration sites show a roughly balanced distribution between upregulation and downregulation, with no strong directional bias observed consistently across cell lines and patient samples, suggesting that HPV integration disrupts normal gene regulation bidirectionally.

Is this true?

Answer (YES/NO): NO